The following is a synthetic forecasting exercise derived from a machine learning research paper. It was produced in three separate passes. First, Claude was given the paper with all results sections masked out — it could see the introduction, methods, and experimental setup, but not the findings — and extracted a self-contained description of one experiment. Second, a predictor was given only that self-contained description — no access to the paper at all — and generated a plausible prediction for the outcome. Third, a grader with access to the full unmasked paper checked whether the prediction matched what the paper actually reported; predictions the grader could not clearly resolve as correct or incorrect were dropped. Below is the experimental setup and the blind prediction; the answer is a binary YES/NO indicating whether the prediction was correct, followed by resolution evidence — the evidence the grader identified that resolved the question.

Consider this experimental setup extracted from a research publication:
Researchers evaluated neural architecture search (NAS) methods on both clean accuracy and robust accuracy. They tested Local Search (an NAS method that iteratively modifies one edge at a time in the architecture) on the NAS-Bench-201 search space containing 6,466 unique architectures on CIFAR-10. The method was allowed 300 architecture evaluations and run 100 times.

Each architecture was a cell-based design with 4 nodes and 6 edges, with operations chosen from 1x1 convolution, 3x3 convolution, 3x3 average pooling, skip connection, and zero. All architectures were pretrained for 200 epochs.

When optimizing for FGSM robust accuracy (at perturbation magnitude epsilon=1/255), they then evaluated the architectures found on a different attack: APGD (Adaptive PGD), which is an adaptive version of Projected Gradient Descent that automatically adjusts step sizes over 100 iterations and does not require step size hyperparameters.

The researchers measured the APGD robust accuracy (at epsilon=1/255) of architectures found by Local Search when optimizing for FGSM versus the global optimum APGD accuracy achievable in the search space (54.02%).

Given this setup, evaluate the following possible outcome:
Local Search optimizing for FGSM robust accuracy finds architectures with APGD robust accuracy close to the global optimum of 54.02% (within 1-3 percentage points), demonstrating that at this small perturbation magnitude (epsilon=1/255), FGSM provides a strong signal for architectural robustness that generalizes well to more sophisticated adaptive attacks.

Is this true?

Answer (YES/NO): NO